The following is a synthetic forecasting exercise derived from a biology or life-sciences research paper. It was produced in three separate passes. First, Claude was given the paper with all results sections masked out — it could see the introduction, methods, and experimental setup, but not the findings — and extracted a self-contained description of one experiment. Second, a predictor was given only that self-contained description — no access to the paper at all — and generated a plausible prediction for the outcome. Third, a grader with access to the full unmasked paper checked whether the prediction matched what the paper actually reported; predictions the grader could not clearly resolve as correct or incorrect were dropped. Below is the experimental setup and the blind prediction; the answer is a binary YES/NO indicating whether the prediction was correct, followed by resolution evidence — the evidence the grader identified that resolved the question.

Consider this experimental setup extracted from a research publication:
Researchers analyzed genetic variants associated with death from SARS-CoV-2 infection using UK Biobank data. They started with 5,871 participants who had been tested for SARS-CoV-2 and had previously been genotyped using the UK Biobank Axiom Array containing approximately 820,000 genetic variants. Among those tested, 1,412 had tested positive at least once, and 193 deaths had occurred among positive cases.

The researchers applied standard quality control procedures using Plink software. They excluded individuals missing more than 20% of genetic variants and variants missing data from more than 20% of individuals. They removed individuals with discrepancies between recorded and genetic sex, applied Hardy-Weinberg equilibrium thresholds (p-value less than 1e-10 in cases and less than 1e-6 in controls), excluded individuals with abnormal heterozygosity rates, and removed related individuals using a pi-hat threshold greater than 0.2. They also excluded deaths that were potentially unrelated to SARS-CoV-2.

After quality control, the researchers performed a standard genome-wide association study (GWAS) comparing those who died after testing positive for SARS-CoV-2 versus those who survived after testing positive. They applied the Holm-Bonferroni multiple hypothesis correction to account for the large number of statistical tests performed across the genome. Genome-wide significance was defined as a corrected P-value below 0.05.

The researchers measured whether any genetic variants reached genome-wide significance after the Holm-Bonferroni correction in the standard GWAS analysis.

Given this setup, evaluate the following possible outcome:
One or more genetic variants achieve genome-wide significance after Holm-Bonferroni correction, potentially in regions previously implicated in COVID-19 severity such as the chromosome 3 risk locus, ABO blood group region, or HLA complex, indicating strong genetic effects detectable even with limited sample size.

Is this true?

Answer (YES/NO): NO